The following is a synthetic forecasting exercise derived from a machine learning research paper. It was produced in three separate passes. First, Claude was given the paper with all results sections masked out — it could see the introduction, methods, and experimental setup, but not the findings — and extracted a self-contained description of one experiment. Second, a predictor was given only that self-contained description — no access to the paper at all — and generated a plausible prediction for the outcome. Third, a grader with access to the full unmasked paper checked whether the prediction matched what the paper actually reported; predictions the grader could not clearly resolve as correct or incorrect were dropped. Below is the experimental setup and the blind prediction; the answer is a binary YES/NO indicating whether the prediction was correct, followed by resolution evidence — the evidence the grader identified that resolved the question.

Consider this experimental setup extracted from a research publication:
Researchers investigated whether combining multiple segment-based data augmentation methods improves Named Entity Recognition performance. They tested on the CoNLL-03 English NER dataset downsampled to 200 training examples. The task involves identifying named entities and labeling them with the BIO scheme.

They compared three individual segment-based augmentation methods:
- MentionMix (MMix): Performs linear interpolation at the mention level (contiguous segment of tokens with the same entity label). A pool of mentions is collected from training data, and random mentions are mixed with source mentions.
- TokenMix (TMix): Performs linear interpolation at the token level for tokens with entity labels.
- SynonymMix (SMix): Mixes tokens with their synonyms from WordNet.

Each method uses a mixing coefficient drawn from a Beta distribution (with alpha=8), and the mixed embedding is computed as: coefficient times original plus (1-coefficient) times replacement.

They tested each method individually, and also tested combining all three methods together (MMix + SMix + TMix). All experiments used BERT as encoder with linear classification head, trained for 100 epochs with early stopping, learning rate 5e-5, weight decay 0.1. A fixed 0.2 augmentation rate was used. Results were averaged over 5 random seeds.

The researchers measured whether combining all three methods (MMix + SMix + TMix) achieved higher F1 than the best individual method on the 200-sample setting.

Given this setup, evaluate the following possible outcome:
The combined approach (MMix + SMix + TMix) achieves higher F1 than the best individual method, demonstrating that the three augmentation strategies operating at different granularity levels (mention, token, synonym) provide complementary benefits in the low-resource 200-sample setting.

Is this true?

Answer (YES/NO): NO